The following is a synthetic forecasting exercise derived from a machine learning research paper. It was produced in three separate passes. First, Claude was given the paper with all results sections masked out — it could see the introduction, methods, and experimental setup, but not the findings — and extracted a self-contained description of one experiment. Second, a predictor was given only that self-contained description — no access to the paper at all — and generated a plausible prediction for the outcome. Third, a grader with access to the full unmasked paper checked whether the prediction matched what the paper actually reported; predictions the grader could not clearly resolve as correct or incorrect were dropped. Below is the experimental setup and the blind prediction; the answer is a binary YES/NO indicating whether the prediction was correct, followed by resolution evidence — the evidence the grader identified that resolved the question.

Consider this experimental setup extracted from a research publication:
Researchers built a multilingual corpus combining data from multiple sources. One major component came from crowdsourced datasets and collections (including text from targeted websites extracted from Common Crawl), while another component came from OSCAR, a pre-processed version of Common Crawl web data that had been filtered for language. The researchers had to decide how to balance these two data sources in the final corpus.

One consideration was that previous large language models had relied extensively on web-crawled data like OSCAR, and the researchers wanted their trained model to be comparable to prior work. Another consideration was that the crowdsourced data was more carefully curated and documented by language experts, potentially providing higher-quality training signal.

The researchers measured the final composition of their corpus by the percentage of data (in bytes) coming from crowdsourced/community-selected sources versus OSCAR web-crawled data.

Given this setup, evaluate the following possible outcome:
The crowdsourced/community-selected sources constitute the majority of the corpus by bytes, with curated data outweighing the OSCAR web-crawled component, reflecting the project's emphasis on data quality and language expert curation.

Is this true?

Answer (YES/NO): YES